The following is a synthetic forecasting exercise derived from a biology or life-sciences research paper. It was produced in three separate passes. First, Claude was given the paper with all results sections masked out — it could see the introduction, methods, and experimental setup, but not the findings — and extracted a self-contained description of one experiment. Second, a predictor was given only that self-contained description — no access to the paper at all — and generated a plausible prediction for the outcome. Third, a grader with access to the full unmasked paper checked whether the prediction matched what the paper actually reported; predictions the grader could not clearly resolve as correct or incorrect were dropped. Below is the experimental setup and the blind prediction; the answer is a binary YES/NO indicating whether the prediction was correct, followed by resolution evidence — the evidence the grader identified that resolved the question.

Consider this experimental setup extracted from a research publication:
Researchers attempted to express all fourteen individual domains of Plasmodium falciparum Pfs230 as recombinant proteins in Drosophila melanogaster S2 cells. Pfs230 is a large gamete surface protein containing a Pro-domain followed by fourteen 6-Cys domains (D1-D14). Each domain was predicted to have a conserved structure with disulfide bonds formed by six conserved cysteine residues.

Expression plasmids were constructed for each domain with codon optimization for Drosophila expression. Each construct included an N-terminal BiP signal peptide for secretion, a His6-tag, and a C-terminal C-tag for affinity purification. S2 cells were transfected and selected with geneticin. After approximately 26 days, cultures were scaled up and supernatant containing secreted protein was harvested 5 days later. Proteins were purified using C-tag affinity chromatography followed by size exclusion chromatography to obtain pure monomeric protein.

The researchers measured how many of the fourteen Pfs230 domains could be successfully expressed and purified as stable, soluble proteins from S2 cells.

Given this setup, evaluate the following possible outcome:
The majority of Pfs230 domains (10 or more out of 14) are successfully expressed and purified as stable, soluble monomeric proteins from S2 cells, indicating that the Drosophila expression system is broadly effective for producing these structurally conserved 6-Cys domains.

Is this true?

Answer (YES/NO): NO